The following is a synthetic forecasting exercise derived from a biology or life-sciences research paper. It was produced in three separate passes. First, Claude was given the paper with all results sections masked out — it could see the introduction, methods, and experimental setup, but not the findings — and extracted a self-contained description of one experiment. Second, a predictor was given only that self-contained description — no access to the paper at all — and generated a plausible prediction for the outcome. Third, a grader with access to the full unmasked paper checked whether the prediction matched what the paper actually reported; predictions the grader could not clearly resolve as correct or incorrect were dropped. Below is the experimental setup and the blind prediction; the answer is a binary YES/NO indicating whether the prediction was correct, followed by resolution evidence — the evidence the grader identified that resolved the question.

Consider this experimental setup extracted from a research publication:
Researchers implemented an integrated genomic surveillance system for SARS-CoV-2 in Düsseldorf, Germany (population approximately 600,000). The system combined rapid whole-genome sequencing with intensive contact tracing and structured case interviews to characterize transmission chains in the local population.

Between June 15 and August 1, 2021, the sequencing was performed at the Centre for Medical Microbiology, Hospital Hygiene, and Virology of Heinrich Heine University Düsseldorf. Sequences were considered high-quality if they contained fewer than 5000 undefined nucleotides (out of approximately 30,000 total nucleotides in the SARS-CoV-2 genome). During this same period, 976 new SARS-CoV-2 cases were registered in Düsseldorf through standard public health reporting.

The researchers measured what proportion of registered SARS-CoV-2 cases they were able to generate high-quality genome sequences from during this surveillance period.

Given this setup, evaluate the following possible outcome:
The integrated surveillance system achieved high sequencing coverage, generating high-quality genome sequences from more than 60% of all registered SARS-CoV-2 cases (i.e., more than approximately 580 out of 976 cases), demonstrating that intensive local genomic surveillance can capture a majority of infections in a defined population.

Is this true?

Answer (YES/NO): NO